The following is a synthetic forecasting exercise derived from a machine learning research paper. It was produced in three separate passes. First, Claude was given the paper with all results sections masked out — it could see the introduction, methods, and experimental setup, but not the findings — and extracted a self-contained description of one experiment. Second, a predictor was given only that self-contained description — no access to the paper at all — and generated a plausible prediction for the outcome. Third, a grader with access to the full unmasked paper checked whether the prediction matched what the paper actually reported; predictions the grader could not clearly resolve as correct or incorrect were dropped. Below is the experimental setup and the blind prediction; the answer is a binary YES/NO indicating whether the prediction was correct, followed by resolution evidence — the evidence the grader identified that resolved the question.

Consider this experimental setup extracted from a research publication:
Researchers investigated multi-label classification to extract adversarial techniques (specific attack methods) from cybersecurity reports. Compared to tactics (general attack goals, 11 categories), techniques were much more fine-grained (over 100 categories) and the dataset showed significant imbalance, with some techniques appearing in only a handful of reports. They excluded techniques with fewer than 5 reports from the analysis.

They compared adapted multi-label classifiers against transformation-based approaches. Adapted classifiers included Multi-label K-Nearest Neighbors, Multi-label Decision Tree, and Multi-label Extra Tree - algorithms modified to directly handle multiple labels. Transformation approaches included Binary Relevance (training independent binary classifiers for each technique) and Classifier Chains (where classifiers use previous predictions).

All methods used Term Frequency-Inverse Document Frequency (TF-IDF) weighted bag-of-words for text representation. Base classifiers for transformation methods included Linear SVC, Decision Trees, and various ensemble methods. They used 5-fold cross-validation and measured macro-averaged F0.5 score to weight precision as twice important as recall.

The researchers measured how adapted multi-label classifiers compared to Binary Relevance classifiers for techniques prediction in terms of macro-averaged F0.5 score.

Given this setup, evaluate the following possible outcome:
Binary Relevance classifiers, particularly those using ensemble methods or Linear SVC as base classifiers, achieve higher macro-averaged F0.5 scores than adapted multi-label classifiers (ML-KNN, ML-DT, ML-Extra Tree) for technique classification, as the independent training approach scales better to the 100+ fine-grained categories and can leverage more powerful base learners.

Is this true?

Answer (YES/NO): YES